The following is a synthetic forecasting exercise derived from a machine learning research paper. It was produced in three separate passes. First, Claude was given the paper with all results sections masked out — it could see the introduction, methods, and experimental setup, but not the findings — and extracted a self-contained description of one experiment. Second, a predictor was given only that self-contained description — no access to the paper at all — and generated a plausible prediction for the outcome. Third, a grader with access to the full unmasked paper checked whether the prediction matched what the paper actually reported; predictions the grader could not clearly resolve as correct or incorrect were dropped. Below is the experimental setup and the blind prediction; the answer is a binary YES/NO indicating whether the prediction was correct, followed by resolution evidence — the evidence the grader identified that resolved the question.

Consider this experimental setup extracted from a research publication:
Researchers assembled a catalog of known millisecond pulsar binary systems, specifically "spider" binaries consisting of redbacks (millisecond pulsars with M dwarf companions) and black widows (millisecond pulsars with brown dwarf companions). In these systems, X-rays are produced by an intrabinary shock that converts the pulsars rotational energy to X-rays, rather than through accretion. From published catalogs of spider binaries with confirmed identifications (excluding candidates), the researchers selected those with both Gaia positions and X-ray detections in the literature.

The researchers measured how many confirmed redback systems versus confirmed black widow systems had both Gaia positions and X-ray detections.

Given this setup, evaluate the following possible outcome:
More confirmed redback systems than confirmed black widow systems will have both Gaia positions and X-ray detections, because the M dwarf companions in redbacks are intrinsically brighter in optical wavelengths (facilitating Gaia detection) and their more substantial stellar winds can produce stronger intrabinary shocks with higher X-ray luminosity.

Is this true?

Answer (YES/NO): YES